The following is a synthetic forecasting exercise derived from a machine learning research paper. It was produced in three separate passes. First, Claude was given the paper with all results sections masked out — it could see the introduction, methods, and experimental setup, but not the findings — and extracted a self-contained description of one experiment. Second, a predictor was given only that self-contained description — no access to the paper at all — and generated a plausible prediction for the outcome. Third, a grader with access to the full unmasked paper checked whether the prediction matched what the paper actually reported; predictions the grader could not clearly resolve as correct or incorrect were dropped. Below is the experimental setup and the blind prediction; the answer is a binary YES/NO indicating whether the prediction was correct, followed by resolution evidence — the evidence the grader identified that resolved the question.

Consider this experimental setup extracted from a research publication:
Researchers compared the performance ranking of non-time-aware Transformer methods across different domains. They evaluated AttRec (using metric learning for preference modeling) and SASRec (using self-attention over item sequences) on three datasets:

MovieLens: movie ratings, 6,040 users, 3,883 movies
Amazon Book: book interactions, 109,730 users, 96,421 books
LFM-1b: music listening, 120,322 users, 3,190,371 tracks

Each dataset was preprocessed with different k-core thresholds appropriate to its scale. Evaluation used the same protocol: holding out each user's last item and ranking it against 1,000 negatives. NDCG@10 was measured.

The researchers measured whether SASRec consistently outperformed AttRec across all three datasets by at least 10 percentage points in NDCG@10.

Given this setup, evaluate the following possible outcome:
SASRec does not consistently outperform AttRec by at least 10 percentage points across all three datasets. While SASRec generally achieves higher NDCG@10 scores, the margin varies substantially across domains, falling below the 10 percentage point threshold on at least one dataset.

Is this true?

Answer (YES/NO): NO